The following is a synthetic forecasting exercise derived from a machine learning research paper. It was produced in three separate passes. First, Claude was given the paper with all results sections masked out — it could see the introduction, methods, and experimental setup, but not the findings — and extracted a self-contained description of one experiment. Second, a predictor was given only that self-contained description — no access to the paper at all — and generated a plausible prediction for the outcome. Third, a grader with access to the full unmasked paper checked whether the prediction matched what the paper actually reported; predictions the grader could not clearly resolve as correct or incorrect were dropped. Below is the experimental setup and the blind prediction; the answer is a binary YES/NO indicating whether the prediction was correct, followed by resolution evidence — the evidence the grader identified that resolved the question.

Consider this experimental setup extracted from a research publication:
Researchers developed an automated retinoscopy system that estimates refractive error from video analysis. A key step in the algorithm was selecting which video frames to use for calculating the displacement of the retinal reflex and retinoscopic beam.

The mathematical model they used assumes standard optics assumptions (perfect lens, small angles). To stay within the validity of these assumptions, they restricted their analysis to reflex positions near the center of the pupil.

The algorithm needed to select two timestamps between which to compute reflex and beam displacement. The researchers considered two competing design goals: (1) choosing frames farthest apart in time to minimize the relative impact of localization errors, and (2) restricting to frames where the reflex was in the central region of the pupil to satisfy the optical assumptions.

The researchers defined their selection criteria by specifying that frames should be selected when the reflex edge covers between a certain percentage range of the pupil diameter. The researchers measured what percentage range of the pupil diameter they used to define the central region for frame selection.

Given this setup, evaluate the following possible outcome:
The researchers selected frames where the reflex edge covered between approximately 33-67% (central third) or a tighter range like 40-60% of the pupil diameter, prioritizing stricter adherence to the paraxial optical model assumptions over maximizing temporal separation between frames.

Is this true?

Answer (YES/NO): NO